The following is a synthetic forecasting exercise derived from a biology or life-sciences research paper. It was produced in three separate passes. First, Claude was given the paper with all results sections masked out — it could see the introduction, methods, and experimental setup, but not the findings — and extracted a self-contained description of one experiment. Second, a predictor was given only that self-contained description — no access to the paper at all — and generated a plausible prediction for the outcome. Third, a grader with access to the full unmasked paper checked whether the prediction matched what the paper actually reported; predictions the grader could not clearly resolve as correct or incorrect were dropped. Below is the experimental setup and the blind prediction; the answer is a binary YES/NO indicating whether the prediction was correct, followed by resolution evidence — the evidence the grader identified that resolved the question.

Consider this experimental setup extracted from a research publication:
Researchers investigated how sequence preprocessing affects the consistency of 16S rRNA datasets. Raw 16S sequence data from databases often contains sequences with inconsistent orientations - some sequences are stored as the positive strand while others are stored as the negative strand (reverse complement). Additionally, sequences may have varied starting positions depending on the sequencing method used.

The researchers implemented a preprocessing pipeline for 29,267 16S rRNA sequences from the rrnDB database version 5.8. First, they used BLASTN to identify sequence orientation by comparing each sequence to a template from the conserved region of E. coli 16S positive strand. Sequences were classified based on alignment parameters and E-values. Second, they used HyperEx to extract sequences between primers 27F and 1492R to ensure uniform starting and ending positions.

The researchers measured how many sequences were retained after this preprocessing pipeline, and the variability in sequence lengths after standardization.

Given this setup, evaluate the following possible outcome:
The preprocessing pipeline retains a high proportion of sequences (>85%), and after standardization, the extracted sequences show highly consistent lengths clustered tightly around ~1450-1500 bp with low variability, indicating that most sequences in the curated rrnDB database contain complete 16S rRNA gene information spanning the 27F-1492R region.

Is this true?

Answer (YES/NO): YES